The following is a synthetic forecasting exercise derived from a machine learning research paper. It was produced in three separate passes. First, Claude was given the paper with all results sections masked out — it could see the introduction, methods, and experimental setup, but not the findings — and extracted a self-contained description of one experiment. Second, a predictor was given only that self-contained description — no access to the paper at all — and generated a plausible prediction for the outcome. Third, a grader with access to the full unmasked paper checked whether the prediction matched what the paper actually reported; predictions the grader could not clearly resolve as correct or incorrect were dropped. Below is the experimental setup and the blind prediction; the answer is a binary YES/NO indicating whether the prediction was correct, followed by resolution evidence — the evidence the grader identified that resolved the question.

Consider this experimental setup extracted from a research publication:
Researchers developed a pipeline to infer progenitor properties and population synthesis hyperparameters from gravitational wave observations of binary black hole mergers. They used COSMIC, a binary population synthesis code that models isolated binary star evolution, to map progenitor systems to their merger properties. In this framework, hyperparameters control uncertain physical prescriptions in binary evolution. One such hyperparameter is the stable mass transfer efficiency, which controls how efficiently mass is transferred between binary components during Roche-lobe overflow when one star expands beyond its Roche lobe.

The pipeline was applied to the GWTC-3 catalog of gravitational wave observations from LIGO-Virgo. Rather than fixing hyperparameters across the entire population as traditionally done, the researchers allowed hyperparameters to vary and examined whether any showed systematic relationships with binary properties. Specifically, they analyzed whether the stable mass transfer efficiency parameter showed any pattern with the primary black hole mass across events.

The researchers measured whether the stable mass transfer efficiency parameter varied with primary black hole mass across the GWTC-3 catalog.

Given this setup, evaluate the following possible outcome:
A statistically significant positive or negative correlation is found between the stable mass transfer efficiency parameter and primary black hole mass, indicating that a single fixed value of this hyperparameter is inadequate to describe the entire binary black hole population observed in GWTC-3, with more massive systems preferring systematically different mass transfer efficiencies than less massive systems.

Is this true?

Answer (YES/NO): NO